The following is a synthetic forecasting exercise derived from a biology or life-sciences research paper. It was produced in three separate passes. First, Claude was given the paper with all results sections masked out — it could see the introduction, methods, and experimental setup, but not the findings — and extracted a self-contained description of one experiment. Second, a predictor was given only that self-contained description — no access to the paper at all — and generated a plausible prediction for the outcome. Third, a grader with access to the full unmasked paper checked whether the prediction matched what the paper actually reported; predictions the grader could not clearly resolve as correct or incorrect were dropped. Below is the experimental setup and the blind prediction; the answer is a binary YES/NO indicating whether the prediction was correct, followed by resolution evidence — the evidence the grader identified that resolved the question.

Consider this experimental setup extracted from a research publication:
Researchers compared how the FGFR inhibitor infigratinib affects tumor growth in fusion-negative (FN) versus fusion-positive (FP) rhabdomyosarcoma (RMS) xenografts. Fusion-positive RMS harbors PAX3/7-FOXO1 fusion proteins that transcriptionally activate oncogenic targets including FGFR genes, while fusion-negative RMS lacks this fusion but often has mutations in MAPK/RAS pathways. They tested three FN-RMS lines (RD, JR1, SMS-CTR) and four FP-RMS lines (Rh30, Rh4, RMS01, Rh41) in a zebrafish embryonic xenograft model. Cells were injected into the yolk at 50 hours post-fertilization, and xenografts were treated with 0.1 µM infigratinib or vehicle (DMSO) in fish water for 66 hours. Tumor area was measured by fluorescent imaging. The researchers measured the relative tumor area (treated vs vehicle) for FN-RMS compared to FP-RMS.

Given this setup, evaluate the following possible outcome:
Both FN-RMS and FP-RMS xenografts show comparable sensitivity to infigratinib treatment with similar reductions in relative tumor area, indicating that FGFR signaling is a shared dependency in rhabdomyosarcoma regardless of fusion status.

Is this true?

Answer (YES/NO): NO